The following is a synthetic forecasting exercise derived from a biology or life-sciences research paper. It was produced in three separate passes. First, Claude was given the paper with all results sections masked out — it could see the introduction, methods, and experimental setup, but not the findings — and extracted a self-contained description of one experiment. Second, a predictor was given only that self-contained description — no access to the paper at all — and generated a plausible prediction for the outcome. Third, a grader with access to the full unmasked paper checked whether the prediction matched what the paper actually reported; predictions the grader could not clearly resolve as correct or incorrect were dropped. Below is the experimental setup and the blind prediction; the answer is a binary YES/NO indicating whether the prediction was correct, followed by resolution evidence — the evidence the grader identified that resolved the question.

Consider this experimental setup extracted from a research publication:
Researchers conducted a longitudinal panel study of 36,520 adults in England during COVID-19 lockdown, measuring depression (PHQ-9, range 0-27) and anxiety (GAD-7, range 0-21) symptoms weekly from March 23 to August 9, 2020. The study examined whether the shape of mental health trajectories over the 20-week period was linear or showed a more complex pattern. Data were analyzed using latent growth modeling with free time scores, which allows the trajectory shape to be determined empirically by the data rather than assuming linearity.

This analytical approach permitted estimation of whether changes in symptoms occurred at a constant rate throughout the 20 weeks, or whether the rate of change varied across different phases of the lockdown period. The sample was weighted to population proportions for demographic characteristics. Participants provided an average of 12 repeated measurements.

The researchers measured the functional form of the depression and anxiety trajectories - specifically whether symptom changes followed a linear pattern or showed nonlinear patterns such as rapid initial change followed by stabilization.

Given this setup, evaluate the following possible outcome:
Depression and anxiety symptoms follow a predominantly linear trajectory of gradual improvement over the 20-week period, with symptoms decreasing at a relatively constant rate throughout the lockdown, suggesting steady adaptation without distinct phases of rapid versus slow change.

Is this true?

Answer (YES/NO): NO